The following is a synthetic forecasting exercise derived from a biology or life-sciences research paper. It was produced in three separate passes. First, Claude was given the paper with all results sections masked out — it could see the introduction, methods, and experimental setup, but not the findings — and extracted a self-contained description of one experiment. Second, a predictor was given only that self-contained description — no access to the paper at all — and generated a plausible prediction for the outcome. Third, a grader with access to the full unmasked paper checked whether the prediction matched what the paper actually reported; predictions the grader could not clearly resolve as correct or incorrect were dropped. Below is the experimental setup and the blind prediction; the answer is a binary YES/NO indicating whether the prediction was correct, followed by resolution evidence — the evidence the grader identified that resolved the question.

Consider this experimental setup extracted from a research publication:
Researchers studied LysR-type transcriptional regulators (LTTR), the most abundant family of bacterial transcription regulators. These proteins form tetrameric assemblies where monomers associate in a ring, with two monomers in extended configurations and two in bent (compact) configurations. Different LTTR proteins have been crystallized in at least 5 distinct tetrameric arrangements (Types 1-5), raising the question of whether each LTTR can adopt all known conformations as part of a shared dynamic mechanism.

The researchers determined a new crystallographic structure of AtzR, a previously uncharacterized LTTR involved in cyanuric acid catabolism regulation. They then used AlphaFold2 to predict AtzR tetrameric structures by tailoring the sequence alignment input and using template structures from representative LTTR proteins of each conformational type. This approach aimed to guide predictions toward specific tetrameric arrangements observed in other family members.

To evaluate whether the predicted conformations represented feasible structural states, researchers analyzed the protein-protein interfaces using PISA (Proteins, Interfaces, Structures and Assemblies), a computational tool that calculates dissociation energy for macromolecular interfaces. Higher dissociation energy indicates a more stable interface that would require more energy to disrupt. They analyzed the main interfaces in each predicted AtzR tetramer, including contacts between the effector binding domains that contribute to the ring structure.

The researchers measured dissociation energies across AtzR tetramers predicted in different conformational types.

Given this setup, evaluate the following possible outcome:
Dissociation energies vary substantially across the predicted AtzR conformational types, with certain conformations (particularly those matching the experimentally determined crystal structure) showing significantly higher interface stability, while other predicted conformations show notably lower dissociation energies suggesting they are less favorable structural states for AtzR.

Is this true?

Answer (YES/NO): YES